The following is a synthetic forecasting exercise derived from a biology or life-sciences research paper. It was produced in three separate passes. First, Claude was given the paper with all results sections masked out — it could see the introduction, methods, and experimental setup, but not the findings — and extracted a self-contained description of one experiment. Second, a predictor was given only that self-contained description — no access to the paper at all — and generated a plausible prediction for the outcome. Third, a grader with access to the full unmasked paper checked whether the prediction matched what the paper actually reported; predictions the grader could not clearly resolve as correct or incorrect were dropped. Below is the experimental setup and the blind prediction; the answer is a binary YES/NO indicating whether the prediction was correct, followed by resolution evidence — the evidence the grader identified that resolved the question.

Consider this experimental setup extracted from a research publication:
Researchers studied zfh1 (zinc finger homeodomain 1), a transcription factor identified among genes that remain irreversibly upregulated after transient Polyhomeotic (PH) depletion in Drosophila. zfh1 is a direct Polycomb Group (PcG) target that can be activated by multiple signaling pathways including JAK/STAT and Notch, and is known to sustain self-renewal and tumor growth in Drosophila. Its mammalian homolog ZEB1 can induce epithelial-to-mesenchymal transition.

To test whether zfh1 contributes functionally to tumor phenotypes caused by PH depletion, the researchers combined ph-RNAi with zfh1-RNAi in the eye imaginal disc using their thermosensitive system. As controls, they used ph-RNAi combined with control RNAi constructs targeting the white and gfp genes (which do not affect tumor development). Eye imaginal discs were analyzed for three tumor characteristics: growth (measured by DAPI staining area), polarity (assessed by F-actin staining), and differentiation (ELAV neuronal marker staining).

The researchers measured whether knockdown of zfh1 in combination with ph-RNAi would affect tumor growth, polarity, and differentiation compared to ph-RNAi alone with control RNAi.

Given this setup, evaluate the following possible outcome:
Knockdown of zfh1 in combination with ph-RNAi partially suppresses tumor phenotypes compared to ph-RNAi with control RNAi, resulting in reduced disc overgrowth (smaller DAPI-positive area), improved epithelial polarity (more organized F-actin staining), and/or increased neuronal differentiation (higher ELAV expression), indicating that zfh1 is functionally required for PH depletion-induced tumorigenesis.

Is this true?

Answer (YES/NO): YES